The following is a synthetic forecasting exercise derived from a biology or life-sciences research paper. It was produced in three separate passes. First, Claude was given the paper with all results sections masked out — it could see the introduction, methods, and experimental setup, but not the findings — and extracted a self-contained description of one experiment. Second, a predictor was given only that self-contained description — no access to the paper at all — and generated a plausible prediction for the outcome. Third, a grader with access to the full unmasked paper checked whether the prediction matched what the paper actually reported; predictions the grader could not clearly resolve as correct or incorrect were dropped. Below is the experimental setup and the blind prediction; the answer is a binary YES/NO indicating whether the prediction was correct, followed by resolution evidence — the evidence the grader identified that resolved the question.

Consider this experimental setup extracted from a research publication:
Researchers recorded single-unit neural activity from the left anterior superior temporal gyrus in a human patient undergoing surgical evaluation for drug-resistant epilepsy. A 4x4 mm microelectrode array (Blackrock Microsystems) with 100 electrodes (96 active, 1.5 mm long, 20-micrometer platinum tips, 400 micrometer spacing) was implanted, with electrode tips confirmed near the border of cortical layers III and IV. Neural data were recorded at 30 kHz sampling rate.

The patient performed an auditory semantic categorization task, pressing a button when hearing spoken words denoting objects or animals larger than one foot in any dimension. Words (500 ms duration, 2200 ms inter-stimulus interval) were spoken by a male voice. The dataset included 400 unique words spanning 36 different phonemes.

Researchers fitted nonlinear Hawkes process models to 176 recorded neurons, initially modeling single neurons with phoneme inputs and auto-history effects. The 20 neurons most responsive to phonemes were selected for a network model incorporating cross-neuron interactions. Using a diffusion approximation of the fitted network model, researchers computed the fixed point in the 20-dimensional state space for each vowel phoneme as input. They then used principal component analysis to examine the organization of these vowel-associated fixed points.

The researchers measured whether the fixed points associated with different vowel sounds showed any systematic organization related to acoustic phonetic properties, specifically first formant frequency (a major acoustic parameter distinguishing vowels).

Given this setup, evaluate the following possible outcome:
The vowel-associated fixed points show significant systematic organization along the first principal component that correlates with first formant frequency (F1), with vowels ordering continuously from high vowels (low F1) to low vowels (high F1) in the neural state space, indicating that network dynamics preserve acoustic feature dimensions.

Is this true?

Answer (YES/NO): NO